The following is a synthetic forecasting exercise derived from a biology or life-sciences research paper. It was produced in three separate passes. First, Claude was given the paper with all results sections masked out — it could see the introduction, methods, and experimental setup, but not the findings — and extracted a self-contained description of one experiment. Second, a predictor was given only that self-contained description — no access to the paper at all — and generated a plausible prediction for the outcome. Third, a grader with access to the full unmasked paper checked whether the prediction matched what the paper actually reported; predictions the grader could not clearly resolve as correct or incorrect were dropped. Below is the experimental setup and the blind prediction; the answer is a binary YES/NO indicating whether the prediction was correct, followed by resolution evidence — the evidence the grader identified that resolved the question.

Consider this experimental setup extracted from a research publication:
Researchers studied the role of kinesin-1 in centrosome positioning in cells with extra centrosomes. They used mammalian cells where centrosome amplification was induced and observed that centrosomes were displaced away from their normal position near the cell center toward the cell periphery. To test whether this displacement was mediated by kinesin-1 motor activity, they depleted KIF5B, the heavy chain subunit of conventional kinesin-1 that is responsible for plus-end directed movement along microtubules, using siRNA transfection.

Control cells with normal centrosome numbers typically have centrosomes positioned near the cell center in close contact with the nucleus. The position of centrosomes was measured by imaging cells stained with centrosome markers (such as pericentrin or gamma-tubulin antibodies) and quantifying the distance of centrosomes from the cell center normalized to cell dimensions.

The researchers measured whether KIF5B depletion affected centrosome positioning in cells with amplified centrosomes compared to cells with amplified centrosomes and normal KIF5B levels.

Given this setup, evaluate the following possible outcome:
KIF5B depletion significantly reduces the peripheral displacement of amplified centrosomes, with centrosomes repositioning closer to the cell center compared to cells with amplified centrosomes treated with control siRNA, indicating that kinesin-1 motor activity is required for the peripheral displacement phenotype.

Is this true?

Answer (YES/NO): YES